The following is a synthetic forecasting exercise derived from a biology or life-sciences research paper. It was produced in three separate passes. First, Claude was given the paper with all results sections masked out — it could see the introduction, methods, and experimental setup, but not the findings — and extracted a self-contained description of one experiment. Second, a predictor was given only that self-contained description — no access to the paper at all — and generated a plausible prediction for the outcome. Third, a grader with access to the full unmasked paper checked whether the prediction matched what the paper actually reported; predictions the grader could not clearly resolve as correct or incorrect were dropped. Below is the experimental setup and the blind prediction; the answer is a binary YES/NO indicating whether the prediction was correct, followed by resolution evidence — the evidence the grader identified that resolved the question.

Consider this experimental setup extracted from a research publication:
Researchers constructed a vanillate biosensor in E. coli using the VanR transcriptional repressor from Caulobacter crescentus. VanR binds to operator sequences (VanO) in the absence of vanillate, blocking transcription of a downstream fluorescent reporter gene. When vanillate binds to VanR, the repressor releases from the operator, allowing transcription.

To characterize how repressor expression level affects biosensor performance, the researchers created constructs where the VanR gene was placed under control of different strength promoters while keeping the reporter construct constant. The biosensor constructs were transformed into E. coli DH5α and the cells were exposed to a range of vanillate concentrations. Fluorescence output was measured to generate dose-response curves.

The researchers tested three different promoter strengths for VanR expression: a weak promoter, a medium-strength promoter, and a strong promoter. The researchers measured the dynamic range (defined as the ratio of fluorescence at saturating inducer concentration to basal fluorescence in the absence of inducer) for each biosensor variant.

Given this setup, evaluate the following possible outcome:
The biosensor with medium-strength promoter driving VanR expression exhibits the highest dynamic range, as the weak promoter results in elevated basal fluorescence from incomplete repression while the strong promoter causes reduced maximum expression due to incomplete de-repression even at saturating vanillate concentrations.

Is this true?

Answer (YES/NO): NO